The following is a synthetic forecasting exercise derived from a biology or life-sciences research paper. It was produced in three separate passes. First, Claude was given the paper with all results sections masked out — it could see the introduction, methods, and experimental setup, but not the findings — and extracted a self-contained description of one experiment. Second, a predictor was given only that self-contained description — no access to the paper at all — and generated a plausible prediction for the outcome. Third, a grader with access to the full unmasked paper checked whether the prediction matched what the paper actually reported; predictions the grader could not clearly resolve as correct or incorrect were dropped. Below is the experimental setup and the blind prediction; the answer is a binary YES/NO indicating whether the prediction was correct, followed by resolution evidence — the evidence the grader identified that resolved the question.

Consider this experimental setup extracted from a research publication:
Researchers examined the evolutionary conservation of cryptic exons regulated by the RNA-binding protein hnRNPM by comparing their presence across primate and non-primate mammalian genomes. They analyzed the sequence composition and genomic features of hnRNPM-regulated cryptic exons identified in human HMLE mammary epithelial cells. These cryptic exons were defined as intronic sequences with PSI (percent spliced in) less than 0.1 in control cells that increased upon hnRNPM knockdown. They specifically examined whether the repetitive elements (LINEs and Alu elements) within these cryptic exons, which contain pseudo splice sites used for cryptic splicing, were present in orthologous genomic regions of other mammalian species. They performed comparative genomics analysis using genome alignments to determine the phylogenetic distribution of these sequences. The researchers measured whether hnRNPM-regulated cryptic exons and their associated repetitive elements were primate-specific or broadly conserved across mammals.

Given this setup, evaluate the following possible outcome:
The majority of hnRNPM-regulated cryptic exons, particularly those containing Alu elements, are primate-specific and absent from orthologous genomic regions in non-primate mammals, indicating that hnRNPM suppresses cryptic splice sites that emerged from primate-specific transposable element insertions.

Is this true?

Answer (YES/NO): YES